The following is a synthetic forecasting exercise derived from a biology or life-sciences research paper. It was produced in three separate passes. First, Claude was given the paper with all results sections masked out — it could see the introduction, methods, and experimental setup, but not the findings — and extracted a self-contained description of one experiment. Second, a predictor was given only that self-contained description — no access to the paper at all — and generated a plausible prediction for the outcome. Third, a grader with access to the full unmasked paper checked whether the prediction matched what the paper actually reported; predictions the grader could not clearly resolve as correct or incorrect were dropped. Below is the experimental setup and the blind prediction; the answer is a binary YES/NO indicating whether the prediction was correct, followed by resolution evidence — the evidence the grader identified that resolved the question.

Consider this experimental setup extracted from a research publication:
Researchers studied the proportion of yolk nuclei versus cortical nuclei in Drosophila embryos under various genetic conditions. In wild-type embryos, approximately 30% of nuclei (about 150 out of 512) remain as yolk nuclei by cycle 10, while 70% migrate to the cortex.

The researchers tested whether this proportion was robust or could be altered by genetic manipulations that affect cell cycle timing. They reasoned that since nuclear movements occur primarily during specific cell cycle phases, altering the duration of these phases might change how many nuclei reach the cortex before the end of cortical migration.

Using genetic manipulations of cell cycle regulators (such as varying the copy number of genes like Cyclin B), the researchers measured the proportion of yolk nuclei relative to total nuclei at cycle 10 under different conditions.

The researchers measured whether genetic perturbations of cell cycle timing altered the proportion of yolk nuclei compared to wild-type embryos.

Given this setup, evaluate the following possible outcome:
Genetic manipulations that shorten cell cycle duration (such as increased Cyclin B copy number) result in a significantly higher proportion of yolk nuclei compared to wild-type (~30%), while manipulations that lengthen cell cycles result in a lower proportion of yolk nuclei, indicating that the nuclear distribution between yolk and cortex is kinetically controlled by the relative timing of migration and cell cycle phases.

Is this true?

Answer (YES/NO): NO